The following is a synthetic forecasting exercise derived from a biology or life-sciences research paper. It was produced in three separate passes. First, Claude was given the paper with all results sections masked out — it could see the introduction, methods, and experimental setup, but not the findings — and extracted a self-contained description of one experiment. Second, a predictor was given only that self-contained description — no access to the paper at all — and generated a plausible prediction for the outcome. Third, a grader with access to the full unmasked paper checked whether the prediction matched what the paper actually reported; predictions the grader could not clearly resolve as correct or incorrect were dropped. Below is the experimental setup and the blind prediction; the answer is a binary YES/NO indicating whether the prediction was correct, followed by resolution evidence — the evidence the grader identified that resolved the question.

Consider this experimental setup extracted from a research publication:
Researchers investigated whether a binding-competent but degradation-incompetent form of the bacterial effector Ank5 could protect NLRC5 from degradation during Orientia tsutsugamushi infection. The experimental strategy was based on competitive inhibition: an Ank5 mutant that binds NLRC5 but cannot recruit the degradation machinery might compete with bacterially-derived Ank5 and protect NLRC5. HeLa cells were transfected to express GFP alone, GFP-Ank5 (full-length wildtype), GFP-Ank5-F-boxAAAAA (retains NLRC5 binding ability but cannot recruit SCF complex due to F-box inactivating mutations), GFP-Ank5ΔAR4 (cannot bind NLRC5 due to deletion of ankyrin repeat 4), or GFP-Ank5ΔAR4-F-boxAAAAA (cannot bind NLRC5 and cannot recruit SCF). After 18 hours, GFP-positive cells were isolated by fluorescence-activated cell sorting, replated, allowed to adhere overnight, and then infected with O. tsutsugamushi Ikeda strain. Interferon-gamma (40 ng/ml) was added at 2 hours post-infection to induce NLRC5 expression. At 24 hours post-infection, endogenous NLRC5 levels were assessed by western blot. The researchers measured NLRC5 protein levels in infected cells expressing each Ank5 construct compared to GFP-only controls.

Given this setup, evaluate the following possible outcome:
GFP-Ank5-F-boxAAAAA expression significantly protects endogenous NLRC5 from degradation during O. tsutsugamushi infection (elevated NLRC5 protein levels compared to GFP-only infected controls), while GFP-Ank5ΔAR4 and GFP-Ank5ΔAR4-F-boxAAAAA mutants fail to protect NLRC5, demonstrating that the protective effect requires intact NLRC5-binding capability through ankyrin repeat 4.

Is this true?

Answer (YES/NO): YES